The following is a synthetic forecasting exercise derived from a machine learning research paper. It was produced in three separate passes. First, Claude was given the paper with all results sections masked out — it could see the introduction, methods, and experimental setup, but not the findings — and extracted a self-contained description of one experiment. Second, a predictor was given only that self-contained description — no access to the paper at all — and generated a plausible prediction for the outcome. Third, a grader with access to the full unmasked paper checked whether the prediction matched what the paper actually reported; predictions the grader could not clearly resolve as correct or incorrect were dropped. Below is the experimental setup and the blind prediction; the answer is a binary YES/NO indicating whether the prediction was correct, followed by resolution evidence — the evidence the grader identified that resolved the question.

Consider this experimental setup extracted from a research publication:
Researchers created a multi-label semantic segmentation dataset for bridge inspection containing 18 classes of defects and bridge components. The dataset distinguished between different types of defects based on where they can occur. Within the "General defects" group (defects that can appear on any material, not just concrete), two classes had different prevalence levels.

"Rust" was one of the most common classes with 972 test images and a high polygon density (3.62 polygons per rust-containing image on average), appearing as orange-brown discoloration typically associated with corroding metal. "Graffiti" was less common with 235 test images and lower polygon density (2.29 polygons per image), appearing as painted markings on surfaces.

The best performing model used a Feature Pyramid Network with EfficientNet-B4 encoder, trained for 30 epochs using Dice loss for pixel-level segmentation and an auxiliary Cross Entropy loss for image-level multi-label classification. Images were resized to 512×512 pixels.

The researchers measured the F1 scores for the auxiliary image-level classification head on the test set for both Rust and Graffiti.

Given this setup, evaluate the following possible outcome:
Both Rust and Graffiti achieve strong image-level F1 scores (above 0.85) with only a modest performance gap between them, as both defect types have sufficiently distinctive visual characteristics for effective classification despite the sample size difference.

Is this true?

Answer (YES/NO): NO